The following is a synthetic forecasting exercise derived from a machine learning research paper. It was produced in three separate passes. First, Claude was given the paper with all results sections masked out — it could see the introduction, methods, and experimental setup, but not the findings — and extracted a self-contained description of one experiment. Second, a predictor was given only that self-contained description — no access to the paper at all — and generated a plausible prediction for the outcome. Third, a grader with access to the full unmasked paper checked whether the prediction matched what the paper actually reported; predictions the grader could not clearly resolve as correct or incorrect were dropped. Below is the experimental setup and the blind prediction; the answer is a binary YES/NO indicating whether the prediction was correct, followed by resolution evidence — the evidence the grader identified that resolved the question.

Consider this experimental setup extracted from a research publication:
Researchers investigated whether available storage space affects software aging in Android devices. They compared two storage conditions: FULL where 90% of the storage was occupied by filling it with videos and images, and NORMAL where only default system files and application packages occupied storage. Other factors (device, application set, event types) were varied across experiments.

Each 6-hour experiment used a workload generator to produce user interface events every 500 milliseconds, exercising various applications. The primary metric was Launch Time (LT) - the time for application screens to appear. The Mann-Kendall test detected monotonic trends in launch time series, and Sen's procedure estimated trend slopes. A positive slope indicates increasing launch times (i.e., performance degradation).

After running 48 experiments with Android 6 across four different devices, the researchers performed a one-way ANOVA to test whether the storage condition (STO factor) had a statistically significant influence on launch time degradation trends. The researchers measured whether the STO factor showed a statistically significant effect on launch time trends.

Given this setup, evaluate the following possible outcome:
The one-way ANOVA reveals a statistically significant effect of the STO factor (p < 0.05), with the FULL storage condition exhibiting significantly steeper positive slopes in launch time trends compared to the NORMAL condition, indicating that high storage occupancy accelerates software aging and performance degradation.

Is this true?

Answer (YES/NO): NO